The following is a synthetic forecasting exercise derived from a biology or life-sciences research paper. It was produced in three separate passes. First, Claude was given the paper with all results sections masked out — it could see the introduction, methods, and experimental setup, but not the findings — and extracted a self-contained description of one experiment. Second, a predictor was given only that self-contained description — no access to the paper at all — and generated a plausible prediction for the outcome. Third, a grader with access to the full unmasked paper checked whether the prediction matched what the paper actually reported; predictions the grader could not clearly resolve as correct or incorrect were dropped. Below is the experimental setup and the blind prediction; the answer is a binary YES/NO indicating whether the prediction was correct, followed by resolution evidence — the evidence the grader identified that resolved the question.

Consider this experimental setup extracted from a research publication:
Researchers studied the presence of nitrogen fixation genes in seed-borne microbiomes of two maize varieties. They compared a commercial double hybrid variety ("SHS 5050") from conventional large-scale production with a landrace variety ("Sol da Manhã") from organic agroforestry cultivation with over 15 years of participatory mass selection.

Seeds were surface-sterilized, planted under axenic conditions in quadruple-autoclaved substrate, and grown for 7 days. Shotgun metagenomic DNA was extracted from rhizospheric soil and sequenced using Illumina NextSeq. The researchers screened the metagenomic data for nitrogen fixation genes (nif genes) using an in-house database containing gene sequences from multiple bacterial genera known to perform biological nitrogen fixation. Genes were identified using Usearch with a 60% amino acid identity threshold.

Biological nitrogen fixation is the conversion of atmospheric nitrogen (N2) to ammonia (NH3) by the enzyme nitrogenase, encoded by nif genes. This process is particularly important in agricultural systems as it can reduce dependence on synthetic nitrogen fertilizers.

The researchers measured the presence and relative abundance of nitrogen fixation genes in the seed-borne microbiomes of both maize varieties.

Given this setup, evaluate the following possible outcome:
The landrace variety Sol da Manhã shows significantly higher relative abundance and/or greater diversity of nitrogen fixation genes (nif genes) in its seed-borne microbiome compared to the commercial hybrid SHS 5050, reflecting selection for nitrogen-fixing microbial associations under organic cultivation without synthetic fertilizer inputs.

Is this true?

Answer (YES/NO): NO